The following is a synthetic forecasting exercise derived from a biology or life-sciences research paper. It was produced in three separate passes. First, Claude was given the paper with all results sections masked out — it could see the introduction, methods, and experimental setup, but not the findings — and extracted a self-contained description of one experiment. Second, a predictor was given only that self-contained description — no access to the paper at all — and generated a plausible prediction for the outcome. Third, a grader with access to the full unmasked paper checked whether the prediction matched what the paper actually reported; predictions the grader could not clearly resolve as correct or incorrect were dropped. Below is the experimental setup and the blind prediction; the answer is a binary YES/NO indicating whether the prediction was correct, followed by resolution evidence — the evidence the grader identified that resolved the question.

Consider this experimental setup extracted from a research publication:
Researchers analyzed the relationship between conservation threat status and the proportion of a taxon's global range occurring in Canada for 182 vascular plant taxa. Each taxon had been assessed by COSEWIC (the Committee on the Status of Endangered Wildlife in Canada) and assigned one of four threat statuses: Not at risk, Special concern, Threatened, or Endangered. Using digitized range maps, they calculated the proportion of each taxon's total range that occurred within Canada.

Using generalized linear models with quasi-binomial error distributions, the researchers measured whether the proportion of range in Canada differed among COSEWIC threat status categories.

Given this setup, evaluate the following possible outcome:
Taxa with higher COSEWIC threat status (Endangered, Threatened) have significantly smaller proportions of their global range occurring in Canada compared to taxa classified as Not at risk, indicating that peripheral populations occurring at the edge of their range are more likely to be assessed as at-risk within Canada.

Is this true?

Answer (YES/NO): YES